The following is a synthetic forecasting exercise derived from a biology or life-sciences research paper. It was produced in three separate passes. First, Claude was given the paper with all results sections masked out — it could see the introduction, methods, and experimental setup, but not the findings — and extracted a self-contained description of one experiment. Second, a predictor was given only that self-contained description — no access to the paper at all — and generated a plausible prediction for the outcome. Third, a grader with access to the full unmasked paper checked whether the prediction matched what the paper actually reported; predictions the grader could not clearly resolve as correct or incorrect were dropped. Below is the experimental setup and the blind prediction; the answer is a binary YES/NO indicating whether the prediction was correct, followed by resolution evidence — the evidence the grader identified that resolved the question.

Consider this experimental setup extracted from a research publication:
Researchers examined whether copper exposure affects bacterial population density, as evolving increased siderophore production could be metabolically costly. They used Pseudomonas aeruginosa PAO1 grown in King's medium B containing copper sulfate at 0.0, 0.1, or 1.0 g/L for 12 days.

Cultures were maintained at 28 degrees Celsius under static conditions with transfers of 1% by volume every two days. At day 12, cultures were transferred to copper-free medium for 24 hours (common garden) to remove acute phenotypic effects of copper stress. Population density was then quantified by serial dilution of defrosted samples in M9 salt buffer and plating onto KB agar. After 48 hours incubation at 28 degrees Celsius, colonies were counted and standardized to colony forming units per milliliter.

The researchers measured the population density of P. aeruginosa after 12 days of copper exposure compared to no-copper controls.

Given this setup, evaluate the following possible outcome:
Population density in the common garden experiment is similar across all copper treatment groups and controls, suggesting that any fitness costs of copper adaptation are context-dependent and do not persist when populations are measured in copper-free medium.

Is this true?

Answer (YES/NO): NO